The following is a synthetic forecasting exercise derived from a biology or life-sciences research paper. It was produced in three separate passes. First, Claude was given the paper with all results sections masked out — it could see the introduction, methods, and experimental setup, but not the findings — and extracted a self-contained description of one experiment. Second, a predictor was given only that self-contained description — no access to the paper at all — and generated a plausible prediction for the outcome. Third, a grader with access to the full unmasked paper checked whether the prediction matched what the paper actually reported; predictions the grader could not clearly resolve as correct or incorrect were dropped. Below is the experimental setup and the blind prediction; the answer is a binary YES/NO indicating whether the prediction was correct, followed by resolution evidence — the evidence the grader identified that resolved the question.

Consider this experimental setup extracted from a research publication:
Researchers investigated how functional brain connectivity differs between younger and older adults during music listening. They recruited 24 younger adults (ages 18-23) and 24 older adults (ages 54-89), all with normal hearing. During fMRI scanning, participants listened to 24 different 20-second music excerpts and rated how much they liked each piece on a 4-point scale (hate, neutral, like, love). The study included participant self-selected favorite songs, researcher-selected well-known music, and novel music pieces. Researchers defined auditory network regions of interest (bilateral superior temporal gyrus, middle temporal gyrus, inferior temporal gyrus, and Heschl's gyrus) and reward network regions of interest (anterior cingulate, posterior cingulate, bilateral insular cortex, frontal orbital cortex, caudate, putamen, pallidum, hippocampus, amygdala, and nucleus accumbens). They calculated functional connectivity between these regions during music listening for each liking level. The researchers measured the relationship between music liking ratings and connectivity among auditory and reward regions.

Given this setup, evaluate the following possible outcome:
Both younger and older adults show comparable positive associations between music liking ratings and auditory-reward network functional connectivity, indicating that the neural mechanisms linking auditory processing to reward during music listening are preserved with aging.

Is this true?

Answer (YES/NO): YES